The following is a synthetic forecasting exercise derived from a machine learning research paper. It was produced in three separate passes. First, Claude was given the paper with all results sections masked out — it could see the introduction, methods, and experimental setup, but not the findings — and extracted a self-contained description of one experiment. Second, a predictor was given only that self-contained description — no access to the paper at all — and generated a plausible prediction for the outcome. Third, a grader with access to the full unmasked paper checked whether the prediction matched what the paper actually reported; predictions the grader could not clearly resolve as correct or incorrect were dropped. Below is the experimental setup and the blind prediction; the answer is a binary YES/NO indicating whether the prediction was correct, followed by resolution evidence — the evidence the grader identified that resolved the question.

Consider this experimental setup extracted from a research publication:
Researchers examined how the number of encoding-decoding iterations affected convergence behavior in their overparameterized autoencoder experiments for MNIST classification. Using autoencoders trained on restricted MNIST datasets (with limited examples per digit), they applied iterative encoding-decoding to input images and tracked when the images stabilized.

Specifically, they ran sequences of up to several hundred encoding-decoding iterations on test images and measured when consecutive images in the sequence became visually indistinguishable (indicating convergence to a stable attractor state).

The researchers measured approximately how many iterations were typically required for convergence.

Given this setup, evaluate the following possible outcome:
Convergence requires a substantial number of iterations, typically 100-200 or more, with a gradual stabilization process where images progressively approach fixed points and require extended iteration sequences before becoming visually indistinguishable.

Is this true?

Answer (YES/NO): NO